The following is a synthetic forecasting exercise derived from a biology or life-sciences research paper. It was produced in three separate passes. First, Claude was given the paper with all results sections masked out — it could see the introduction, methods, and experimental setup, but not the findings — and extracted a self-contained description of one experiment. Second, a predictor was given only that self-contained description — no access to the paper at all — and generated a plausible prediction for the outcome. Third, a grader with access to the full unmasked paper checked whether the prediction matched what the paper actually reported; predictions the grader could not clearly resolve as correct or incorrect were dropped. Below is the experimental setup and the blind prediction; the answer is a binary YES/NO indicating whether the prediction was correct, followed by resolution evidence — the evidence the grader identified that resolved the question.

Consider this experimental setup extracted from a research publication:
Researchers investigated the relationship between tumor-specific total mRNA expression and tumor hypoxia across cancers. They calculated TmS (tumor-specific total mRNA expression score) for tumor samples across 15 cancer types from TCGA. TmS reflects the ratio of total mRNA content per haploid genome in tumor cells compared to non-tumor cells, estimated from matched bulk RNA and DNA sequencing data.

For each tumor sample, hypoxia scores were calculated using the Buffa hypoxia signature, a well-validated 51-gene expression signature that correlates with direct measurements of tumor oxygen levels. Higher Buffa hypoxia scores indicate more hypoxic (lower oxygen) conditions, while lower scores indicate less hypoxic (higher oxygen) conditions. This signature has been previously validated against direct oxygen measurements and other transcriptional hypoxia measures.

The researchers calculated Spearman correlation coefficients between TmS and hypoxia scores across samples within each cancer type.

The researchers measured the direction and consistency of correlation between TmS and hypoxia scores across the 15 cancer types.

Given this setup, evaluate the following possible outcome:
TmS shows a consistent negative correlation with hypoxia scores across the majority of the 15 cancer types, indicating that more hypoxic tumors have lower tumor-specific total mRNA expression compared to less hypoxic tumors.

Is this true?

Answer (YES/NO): NO